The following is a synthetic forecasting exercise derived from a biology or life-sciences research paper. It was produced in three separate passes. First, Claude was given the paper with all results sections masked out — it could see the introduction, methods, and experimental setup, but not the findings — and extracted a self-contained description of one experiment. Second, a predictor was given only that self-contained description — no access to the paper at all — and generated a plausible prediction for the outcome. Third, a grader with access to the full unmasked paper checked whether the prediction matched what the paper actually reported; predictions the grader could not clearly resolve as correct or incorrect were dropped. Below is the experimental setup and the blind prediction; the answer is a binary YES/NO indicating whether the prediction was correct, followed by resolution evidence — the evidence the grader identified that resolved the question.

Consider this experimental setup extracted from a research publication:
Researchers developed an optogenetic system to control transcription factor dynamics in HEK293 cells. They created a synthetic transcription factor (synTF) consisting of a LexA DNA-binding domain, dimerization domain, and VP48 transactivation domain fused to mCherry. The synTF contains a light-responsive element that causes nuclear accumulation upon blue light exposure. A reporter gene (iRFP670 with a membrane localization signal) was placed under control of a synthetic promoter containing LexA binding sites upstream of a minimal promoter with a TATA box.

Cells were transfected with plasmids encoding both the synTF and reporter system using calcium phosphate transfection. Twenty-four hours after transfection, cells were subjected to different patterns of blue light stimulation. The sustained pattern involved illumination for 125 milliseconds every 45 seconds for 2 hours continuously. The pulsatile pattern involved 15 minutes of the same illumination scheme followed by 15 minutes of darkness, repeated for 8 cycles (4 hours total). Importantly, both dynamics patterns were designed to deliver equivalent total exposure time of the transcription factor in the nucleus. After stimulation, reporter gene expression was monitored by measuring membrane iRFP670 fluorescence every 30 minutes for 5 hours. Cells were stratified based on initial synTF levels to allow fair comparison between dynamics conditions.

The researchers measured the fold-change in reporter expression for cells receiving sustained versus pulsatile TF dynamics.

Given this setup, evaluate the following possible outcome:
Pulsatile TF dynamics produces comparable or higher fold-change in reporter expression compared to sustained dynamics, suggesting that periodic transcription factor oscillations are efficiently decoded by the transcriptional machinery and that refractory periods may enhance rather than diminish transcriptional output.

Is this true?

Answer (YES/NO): NO